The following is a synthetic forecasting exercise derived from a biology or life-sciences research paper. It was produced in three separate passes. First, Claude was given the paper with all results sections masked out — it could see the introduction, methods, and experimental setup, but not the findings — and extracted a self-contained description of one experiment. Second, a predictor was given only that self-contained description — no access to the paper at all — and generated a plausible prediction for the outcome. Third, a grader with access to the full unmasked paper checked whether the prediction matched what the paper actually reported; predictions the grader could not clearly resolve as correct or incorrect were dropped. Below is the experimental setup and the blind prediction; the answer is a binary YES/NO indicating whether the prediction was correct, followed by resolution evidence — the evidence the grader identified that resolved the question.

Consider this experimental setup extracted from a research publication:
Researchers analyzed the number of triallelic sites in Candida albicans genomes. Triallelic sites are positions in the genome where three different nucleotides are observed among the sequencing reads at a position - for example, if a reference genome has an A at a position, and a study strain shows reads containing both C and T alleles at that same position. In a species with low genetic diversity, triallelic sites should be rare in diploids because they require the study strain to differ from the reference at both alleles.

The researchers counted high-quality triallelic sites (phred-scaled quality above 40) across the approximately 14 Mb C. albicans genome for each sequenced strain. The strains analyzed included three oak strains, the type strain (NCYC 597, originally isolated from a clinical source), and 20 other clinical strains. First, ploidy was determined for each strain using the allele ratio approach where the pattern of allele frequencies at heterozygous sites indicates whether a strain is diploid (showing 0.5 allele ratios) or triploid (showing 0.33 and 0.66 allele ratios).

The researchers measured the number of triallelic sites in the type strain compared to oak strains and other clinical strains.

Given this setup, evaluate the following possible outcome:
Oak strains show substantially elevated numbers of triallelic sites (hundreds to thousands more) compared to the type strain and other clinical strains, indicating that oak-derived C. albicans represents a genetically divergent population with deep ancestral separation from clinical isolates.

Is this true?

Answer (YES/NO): NO